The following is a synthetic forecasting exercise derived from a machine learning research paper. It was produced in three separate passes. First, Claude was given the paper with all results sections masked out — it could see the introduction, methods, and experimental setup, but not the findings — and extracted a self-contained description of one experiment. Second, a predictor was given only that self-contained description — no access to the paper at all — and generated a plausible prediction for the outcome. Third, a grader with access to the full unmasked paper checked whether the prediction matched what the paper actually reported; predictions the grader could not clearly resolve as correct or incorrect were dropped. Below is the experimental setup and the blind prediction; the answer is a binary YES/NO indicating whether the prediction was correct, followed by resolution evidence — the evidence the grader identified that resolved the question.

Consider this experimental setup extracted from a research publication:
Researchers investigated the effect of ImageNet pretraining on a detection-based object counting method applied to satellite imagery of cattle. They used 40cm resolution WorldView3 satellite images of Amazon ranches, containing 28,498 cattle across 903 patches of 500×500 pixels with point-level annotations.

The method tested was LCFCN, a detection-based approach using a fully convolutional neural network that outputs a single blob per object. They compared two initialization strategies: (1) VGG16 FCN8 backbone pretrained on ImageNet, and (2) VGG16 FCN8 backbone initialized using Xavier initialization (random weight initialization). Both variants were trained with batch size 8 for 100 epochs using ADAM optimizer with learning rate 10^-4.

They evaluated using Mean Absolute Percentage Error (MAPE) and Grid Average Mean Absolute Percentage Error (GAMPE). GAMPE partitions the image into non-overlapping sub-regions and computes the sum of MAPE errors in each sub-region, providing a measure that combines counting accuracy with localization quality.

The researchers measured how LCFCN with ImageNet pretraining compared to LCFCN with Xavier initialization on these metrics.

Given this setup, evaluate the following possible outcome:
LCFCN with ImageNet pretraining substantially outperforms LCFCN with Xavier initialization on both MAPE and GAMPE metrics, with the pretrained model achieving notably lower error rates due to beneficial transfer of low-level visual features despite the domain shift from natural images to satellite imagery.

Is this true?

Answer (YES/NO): NO